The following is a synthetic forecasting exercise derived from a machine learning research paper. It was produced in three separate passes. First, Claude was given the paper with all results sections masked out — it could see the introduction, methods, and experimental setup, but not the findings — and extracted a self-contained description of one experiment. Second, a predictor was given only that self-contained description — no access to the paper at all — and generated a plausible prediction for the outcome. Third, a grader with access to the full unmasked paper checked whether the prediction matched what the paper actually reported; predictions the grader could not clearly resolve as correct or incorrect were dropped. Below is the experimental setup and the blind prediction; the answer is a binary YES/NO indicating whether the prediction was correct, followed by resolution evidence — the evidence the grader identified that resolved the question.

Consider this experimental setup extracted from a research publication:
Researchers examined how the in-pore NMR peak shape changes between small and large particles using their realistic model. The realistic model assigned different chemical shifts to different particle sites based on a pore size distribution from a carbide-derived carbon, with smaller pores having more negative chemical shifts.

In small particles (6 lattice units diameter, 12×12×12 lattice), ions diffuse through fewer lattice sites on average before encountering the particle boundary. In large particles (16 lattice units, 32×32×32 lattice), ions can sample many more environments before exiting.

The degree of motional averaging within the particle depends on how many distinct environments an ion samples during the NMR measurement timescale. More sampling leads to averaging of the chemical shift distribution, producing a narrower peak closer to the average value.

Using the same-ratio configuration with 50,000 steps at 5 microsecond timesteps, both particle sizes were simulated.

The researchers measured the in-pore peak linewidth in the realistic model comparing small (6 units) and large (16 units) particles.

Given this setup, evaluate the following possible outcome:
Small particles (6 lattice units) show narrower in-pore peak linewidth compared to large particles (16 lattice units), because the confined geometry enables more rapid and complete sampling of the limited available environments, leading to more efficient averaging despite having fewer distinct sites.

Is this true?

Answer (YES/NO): YES